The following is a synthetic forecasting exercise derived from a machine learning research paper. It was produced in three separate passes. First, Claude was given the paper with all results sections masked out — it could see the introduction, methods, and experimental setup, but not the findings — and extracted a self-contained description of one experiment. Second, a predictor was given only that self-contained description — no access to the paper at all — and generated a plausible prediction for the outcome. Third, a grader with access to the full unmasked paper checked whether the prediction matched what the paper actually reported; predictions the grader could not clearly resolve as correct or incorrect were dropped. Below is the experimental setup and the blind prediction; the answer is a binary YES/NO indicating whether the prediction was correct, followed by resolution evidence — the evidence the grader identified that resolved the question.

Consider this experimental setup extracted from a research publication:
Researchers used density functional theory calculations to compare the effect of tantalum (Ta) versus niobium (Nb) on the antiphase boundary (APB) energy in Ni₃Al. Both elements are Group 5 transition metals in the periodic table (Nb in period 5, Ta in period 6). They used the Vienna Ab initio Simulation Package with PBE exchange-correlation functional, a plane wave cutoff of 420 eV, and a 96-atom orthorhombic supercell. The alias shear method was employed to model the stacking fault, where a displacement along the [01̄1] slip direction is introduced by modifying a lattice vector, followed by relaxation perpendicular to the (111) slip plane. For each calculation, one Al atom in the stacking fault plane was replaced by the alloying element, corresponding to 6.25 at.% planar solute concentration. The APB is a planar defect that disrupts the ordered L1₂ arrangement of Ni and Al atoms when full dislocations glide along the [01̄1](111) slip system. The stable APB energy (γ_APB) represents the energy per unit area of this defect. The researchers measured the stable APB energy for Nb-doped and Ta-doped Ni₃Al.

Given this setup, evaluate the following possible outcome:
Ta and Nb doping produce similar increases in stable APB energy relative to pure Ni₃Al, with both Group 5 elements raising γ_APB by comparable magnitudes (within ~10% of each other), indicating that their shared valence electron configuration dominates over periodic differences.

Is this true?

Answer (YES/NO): YES